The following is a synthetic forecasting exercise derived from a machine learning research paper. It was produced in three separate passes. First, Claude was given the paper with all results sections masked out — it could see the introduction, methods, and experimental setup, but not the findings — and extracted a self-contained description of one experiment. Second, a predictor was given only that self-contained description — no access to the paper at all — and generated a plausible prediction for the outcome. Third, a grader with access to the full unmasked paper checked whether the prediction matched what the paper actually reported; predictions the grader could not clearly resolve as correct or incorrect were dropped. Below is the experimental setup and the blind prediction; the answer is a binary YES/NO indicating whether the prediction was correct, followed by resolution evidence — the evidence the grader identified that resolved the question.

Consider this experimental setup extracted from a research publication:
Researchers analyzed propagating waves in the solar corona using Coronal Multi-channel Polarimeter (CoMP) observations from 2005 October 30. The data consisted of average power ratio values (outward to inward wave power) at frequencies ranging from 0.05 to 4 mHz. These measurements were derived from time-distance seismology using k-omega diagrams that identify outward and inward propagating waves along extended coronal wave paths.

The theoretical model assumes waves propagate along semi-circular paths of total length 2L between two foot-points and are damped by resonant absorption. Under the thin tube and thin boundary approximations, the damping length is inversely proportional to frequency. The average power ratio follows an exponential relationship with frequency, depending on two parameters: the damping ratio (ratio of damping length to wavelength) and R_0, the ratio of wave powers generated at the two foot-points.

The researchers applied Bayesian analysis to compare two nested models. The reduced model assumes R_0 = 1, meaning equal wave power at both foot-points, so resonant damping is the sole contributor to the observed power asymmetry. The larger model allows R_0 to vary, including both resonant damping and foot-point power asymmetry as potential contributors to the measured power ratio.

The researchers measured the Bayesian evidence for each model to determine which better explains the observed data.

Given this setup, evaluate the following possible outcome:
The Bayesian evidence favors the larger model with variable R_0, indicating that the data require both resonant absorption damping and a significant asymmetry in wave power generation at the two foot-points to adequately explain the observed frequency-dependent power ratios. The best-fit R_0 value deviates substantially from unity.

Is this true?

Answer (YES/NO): YES